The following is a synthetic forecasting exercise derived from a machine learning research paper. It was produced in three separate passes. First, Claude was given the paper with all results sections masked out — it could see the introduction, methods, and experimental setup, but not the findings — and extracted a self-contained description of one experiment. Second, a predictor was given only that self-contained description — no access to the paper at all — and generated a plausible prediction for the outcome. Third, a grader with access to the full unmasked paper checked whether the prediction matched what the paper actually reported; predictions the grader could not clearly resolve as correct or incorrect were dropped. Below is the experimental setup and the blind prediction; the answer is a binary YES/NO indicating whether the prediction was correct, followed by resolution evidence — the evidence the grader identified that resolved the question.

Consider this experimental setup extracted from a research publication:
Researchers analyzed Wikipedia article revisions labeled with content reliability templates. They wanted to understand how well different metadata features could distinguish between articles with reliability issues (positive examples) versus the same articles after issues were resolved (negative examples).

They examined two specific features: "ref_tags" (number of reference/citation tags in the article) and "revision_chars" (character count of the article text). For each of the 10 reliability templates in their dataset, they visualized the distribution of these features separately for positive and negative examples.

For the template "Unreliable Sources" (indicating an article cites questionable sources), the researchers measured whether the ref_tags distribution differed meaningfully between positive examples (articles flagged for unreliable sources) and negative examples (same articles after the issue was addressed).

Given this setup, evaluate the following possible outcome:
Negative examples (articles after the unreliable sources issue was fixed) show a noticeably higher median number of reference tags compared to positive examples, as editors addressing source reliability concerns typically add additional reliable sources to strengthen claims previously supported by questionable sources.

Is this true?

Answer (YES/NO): NO